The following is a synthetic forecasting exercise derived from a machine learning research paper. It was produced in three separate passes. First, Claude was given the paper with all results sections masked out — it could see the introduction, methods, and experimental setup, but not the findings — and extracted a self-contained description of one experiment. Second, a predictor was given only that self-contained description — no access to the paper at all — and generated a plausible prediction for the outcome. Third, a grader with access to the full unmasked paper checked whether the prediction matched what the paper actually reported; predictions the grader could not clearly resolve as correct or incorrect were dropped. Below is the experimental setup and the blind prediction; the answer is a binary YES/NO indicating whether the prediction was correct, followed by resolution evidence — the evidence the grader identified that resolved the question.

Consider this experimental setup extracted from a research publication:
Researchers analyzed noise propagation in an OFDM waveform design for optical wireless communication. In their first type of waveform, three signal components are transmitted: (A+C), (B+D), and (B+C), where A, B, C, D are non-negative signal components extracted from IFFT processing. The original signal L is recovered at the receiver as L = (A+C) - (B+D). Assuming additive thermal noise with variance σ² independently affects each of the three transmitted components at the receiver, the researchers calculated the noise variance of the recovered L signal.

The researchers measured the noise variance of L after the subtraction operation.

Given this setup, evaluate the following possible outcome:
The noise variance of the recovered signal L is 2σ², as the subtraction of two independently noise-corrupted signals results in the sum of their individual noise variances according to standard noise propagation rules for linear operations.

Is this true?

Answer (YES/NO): YES